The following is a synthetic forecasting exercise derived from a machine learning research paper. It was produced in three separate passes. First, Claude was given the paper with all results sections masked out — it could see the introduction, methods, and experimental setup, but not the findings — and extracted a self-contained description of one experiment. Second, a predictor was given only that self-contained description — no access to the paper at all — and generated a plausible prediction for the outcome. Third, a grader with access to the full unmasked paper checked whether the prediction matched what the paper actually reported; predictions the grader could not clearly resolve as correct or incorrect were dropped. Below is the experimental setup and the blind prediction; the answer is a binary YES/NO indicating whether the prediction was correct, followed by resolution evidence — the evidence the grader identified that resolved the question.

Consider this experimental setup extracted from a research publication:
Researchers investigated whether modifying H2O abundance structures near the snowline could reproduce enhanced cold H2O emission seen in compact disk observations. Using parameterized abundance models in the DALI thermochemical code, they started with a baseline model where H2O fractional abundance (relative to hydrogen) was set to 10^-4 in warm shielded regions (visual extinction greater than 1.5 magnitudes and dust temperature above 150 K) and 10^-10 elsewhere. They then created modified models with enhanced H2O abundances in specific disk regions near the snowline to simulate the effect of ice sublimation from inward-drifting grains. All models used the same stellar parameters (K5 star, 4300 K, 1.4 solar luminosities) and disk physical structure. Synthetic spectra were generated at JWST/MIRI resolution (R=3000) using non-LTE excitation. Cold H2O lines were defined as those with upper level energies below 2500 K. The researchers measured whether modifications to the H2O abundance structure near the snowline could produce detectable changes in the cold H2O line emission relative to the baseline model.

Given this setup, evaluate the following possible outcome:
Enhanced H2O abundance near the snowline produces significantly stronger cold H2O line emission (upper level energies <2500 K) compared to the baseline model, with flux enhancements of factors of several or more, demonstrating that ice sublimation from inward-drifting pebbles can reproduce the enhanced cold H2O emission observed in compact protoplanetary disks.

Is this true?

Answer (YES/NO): NO